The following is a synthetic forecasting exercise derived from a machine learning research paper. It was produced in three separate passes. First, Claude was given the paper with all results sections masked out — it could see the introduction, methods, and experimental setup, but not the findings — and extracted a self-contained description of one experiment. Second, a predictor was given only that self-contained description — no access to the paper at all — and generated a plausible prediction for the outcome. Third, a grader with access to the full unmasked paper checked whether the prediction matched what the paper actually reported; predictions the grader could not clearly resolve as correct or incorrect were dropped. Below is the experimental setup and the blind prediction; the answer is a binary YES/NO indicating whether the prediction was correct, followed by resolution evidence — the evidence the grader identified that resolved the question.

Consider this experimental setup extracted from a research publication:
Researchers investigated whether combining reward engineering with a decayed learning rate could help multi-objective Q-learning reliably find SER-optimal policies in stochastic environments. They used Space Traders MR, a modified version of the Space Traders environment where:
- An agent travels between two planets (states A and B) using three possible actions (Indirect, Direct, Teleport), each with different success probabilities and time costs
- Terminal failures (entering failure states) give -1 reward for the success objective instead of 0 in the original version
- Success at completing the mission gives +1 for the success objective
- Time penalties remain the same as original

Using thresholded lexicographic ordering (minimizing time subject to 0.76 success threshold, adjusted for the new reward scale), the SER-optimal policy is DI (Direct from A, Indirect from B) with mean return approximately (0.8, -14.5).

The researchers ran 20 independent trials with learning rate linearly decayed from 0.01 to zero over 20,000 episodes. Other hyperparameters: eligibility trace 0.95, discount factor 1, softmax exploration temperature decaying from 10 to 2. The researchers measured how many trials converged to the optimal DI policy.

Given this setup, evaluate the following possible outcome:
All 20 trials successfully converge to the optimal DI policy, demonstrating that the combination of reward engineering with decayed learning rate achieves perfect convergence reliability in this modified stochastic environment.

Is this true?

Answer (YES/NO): YES